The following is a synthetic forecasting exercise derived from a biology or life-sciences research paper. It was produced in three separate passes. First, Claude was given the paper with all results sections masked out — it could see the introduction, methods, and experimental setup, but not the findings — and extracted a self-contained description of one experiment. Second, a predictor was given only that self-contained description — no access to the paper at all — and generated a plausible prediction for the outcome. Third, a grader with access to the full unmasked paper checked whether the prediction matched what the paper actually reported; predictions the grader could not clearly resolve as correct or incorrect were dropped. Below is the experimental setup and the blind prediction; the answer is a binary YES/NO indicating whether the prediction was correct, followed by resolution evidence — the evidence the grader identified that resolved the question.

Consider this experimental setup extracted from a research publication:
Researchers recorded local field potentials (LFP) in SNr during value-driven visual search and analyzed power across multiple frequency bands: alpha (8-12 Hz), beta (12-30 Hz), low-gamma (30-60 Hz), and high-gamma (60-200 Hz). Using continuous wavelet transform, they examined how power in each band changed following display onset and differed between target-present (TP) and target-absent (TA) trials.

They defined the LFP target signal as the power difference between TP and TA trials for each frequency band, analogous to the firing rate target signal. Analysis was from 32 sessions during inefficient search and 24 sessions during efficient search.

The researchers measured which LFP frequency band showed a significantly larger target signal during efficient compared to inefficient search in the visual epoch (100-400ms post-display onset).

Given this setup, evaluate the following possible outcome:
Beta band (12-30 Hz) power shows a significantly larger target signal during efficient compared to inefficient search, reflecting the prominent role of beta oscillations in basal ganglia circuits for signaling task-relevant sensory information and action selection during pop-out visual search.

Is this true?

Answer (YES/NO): NO